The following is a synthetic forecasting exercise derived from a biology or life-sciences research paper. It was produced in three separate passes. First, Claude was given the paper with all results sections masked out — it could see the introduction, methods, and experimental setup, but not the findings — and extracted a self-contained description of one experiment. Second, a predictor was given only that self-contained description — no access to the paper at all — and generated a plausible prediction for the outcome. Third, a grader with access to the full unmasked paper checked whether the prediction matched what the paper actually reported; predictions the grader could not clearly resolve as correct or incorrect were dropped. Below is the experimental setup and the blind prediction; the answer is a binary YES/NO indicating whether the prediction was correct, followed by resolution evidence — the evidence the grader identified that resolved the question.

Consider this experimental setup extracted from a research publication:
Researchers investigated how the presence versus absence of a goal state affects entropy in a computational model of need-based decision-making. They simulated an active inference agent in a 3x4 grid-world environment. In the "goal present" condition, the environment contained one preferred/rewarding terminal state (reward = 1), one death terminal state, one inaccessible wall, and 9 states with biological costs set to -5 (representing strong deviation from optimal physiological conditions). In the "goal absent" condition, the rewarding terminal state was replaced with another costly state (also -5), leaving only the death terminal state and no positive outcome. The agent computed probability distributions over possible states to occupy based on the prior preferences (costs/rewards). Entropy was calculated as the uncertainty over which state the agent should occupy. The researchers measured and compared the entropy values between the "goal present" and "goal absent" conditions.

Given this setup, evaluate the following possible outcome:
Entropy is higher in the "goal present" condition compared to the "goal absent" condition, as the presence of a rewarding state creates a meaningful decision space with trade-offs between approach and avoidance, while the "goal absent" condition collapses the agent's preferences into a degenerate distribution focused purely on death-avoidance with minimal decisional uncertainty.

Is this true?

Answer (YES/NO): NO